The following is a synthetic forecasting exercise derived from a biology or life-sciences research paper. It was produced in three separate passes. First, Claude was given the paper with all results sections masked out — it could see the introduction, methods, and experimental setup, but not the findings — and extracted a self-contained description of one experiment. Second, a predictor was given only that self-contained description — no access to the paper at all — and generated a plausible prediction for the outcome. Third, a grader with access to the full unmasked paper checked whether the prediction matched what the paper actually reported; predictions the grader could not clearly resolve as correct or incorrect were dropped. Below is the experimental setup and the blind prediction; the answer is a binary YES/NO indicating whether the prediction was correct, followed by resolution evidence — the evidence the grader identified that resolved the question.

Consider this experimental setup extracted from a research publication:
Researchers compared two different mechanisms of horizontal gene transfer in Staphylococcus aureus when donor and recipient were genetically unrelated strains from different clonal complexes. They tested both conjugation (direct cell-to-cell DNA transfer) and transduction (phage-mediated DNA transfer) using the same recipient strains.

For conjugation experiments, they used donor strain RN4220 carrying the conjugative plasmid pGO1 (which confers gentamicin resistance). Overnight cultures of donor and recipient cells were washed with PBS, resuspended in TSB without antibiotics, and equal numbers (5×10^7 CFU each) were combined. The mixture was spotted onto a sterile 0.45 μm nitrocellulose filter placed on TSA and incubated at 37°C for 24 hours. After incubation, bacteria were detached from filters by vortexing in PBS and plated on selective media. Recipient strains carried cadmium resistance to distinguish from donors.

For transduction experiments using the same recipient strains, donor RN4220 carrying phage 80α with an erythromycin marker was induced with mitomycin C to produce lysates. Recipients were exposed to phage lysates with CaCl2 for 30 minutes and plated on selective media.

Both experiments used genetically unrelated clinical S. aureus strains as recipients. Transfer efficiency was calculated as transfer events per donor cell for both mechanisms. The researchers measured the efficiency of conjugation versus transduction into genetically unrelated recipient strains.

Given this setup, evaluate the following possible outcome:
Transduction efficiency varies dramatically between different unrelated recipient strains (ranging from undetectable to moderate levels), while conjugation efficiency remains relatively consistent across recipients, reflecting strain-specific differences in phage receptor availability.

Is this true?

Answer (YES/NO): NO